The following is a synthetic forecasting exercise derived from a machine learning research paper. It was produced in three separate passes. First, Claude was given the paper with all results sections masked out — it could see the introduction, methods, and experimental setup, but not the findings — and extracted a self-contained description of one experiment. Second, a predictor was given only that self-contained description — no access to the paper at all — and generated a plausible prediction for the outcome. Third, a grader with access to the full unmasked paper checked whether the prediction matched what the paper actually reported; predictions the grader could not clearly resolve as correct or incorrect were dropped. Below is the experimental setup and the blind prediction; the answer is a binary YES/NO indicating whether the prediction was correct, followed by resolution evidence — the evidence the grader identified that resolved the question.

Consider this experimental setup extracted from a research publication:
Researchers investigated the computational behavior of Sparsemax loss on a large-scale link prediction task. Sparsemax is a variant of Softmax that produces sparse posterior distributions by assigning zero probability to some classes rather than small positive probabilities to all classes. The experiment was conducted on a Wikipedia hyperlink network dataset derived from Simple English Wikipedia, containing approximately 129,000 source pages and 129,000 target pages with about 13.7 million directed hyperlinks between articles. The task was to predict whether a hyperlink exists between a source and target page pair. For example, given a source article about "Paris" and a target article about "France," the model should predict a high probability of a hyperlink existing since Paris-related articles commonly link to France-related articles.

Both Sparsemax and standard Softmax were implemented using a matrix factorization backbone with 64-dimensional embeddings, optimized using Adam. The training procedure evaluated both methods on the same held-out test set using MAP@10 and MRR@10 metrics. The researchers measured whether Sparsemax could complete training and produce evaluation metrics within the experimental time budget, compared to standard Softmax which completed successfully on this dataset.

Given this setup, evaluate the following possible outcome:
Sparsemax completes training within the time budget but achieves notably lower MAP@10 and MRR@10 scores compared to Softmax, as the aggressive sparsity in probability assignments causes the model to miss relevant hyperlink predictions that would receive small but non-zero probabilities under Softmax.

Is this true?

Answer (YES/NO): NO